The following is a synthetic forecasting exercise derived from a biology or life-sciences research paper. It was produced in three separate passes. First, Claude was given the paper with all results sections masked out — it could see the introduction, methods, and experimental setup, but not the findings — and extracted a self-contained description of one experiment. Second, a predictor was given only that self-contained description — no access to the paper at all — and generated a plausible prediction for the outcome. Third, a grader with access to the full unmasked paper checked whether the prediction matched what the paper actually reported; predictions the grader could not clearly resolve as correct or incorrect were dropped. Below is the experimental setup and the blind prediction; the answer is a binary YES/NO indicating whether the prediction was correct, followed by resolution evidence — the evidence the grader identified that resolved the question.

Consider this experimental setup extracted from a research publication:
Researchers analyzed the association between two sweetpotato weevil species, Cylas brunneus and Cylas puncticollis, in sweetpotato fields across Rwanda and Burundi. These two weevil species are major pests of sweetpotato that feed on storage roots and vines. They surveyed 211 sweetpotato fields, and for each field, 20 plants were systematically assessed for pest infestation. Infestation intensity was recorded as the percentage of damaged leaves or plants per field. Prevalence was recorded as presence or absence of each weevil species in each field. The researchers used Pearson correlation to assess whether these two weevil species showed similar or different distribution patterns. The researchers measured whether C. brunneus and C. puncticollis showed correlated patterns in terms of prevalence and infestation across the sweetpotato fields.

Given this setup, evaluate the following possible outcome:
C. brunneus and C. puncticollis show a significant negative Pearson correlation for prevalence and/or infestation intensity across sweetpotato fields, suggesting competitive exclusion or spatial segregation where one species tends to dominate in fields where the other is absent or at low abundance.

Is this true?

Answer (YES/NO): NO